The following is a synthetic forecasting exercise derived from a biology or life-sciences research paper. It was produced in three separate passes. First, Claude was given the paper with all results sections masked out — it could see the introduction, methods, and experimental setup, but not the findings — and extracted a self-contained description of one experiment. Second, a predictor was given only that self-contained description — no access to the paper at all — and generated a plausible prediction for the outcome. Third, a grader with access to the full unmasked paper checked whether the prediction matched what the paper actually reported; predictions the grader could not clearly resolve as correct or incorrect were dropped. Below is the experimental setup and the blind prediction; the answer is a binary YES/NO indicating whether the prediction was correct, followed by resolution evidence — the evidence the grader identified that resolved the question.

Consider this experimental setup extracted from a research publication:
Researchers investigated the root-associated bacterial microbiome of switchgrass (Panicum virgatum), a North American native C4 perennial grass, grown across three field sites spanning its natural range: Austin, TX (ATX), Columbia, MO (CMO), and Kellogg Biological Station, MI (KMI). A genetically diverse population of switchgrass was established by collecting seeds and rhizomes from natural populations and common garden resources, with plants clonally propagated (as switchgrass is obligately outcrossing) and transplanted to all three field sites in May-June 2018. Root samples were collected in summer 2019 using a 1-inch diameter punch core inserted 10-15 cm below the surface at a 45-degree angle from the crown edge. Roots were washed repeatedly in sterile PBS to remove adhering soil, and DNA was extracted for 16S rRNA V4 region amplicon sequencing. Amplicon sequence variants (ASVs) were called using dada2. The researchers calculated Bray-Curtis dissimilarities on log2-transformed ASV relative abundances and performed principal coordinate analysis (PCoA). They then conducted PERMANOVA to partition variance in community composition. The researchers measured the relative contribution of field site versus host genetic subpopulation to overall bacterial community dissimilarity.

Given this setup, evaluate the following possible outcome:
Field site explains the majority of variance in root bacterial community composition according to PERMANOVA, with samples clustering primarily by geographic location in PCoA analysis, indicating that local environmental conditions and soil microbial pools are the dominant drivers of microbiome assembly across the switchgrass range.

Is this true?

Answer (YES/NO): YES